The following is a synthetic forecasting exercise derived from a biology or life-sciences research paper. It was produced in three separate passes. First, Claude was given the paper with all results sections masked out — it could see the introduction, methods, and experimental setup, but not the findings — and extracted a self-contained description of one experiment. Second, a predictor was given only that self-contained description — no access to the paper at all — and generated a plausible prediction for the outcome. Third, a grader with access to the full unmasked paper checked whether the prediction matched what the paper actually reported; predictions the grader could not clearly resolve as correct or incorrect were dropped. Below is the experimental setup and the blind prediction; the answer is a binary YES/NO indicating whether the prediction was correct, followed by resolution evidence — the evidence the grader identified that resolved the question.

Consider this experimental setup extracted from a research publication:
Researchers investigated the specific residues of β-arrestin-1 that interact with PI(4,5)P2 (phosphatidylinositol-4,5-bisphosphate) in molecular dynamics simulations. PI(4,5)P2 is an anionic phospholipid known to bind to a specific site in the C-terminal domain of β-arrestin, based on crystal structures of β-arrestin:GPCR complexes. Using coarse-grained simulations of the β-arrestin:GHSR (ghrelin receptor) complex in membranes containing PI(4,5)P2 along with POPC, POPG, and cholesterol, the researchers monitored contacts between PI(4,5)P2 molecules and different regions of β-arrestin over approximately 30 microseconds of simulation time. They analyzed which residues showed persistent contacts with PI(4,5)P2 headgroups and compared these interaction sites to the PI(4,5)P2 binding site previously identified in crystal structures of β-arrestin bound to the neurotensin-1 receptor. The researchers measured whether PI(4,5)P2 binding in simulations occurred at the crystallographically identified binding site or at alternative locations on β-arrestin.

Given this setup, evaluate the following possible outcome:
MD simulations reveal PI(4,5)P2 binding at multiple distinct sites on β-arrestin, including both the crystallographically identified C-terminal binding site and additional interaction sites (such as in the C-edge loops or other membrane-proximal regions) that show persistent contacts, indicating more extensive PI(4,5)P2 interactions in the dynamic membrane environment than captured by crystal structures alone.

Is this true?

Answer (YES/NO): YES